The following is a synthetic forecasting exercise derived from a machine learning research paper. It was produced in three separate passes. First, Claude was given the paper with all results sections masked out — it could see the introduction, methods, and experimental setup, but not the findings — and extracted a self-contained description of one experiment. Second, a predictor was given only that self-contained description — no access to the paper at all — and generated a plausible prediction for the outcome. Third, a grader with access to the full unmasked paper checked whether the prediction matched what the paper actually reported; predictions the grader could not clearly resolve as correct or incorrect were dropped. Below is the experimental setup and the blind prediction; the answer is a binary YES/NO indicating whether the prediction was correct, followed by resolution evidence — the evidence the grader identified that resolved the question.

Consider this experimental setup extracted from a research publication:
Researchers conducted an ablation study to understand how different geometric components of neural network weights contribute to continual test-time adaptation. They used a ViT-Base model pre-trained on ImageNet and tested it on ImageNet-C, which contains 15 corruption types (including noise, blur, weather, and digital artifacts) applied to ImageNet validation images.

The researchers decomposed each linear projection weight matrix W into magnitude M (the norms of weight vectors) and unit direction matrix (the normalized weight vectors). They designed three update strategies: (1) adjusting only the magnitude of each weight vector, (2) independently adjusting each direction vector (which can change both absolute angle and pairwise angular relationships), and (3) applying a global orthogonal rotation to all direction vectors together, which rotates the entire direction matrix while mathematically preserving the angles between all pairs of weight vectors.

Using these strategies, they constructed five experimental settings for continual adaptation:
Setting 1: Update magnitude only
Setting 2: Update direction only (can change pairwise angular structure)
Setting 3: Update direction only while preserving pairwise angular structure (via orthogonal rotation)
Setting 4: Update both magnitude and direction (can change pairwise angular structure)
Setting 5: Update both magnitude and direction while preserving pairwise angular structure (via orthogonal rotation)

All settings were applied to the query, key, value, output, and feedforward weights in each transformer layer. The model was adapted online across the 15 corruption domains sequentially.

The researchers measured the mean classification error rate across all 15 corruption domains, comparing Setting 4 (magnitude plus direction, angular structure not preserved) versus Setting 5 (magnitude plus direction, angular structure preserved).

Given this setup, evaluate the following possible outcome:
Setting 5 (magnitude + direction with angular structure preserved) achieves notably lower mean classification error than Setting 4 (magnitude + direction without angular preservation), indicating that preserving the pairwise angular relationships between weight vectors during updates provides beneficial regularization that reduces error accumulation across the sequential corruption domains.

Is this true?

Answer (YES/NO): YES